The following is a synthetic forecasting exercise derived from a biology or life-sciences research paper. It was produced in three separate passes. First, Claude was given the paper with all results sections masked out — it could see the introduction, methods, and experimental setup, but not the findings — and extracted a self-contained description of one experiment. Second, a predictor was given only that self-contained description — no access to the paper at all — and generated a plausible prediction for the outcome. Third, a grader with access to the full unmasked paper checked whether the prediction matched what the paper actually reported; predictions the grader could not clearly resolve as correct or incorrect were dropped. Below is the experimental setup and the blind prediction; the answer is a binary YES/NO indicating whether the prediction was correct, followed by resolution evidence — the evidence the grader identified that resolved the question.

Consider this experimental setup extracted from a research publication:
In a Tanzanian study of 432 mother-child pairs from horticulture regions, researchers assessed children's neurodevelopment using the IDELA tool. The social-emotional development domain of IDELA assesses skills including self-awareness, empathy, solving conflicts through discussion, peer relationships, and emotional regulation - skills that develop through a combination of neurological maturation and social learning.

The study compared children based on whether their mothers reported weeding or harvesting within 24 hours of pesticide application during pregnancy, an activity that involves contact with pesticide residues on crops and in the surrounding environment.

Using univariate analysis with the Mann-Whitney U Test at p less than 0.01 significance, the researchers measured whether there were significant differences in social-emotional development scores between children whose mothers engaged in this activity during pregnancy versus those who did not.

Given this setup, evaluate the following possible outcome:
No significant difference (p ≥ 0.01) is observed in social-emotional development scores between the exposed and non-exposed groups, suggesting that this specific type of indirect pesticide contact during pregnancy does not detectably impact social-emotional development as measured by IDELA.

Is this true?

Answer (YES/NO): YES